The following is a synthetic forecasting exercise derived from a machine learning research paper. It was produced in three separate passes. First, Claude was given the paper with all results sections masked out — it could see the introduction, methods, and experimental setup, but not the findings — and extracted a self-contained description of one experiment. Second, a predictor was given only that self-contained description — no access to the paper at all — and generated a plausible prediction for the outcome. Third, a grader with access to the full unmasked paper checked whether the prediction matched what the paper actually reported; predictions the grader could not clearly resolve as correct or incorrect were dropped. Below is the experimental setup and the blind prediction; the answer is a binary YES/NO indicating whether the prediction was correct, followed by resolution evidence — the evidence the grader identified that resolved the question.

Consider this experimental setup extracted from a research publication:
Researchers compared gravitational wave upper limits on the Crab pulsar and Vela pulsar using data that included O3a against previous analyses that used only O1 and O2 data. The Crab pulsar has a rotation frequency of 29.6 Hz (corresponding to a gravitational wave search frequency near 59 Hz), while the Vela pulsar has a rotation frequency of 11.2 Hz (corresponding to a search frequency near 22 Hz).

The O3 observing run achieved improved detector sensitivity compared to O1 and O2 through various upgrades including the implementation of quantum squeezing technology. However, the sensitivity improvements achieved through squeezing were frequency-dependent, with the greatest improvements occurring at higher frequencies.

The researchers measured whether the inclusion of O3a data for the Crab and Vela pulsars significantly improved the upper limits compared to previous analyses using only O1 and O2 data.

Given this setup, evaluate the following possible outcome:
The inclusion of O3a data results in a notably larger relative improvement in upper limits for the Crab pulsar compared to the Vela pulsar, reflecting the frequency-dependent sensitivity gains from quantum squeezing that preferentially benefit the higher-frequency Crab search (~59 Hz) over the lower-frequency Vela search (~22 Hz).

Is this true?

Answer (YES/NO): NO